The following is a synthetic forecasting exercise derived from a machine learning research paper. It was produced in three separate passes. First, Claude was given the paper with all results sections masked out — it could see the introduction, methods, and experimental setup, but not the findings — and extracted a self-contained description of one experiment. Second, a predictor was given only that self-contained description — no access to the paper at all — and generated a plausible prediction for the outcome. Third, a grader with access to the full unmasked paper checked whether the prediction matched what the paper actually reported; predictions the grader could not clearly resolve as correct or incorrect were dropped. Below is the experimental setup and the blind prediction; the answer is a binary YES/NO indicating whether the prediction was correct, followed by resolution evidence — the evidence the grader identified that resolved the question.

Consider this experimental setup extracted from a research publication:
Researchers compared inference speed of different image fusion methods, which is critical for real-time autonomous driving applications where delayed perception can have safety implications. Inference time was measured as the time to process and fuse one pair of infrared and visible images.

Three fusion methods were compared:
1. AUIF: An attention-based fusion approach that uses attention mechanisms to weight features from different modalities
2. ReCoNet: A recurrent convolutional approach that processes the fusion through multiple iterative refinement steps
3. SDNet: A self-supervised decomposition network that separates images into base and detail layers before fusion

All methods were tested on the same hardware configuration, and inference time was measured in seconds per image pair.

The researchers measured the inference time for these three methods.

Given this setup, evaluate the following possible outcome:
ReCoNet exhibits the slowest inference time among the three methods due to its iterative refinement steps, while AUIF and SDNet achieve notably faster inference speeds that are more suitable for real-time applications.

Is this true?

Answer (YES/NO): NO